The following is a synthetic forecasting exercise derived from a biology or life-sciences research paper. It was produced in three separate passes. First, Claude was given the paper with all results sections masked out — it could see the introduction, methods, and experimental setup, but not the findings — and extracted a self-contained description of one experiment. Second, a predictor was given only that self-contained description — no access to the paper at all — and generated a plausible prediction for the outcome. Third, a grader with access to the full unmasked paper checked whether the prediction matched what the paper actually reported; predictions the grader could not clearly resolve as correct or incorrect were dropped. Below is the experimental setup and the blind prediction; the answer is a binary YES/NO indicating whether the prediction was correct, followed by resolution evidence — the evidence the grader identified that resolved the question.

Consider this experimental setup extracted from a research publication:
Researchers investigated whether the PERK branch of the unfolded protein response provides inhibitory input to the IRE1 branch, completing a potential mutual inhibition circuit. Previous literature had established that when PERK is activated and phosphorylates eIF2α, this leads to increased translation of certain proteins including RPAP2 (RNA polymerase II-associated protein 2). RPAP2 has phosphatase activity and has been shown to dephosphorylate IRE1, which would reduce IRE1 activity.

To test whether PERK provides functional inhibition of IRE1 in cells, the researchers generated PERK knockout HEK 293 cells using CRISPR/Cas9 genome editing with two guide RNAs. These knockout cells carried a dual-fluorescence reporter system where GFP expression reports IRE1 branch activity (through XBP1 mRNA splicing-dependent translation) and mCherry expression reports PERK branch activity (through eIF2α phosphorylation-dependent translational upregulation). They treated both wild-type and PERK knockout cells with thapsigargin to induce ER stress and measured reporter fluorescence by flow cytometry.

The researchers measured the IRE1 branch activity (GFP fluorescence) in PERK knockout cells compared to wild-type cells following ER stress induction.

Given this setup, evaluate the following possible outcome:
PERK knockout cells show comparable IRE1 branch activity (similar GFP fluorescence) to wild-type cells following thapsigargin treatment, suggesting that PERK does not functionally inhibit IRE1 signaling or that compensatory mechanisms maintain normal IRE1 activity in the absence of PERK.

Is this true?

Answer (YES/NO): NO